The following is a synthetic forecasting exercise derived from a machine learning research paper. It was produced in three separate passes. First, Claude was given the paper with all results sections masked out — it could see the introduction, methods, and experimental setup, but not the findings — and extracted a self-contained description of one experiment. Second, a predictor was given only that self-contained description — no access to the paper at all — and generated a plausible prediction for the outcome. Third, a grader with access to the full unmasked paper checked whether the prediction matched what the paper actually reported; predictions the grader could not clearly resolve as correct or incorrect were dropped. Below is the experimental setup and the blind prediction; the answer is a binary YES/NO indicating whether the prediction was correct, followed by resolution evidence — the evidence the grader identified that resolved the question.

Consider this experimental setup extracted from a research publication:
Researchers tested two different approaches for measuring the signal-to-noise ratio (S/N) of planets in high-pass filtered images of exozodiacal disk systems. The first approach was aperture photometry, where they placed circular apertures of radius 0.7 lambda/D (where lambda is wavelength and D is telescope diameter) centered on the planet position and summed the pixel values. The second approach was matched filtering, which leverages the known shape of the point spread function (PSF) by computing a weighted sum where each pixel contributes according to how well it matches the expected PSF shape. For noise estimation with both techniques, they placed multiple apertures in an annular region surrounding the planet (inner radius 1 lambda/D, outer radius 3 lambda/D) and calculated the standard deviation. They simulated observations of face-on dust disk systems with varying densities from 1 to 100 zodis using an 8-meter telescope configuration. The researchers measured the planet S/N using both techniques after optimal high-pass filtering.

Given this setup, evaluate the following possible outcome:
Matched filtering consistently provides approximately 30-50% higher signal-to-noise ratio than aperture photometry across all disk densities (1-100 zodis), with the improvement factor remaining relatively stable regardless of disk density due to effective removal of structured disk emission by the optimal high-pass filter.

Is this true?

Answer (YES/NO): NO